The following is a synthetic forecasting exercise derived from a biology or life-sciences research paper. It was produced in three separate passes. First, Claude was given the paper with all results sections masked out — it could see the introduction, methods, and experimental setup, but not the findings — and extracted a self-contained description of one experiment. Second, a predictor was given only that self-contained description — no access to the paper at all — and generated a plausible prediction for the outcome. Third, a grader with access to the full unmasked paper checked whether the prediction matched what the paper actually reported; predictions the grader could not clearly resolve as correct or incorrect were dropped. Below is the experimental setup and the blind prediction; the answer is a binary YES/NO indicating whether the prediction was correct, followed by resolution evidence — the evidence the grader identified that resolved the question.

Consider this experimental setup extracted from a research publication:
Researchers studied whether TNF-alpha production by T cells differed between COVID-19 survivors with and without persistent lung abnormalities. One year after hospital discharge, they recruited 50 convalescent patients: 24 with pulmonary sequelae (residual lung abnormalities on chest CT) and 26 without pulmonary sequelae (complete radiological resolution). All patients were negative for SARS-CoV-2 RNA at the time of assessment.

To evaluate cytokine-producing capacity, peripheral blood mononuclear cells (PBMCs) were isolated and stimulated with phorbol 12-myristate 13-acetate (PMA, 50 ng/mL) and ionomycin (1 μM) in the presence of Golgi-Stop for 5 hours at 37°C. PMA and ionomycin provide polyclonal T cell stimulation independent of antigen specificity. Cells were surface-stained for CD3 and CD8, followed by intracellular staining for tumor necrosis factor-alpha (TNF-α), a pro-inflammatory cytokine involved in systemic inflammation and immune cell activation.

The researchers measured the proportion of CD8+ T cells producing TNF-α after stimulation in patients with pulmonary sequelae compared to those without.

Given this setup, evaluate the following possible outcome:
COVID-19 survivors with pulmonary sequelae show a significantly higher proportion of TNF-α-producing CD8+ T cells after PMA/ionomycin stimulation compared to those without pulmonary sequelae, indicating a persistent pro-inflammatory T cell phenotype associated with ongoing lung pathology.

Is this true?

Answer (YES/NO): NO